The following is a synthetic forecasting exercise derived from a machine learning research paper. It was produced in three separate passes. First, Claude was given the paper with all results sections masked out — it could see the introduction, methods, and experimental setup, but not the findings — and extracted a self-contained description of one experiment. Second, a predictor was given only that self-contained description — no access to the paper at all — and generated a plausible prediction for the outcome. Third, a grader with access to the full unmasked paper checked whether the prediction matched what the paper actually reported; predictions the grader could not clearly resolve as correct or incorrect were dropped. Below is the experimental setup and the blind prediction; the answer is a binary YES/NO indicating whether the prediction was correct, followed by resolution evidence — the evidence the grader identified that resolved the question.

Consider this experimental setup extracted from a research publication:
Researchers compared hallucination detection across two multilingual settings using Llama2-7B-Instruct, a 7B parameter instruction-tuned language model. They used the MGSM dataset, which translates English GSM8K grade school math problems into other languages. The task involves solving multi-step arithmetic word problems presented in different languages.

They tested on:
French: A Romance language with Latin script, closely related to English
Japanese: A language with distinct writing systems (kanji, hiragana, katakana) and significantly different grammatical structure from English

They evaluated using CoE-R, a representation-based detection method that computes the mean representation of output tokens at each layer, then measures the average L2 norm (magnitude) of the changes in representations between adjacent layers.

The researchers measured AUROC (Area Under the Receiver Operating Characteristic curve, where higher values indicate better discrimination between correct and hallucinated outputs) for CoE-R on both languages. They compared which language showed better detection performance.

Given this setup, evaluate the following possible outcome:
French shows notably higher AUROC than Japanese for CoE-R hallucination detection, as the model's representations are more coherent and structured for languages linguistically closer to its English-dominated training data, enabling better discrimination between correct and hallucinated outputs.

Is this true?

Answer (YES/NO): YES